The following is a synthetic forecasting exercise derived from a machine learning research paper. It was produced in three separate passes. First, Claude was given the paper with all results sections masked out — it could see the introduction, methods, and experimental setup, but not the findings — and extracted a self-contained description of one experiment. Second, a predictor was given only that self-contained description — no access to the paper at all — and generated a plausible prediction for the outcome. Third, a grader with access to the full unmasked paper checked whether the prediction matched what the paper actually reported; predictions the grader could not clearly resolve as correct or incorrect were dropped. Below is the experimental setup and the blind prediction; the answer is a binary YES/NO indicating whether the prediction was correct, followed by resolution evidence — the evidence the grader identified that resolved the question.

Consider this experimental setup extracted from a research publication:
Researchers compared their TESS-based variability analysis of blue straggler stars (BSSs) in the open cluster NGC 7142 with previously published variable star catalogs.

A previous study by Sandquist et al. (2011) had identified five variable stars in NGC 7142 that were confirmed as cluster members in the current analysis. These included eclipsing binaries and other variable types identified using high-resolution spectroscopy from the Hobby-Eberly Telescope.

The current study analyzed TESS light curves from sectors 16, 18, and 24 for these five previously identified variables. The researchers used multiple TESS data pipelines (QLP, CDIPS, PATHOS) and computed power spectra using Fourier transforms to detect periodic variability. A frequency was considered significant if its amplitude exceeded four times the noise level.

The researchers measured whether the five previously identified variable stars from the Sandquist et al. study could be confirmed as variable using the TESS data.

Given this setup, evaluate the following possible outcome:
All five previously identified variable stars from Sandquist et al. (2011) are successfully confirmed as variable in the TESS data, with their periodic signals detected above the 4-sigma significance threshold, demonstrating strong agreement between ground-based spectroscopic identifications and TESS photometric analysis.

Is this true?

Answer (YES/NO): NO